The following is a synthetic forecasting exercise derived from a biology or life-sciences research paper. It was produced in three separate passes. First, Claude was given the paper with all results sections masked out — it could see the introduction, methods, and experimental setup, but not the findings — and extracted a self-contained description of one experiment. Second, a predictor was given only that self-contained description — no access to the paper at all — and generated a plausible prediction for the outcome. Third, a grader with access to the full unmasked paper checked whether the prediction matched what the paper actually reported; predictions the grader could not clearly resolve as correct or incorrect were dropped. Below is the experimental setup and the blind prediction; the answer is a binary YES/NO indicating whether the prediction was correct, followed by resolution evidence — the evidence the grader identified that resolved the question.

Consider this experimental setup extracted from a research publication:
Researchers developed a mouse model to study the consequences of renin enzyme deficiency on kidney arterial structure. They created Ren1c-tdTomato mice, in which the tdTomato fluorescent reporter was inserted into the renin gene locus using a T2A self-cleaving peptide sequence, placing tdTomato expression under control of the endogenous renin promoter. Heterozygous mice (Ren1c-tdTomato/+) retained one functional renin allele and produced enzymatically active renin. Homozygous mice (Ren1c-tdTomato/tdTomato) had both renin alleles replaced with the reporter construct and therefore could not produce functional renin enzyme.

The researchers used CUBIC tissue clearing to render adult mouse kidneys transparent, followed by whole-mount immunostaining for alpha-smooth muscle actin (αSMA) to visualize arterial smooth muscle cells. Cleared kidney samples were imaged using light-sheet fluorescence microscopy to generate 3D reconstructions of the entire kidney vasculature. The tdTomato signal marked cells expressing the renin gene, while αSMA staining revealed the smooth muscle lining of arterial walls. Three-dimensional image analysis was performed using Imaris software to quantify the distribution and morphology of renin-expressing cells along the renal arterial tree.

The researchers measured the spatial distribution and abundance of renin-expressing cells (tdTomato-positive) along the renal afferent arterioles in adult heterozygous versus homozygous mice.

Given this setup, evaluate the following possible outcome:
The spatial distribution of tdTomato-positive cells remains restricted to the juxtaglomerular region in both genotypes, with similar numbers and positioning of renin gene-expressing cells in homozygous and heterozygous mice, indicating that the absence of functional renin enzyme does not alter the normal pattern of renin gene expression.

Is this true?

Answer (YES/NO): NO